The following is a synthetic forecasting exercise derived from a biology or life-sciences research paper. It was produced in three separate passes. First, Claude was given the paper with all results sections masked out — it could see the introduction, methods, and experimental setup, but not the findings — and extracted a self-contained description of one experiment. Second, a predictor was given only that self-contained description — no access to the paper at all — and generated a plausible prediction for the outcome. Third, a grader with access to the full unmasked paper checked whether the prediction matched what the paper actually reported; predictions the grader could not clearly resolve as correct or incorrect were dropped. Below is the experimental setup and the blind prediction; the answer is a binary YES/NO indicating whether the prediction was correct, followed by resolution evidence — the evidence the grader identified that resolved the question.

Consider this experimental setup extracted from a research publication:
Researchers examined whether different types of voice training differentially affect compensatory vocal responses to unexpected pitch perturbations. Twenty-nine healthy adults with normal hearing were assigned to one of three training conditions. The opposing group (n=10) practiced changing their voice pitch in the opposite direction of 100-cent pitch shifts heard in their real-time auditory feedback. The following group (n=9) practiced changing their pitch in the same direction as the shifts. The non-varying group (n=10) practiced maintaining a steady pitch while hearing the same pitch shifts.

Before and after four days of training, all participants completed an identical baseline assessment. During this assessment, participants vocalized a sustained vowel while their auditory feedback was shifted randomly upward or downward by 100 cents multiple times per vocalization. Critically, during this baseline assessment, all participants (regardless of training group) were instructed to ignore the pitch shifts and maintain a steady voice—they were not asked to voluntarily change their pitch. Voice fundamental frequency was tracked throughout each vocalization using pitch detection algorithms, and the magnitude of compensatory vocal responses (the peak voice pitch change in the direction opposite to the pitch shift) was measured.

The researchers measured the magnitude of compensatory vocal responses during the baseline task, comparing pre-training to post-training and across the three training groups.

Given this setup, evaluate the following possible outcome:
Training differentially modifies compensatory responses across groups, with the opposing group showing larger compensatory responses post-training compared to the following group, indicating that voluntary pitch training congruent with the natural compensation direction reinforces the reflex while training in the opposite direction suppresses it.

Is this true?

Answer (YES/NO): NO